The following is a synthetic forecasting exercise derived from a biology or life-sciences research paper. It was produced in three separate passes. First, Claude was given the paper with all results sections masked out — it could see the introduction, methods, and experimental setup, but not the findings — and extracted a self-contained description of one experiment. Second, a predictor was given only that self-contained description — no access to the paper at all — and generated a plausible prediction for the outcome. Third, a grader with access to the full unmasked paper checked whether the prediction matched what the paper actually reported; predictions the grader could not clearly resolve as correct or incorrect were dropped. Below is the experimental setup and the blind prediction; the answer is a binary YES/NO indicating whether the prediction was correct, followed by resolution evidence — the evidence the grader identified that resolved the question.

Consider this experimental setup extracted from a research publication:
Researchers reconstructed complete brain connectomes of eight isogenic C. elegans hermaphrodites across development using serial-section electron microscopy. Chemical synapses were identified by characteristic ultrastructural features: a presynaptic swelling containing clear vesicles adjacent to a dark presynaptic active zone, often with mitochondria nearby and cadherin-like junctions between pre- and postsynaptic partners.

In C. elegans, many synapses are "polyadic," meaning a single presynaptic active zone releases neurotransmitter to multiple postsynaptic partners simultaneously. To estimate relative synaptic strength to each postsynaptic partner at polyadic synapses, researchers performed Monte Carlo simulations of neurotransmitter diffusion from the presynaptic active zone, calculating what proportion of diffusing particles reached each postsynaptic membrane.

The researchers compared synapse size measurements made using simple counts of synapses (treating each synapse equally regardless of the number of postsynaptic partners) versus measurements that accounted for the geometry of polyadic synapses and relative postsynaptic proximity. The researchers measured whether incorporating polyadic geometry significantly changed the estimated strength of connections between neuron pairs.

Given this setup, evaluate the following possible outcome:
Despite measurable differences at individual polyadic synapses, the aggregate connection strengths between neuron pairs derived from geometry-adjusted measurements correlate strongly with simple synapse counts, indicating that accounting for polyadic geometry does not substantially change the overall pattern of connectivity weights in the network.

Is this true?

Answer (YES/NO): YES